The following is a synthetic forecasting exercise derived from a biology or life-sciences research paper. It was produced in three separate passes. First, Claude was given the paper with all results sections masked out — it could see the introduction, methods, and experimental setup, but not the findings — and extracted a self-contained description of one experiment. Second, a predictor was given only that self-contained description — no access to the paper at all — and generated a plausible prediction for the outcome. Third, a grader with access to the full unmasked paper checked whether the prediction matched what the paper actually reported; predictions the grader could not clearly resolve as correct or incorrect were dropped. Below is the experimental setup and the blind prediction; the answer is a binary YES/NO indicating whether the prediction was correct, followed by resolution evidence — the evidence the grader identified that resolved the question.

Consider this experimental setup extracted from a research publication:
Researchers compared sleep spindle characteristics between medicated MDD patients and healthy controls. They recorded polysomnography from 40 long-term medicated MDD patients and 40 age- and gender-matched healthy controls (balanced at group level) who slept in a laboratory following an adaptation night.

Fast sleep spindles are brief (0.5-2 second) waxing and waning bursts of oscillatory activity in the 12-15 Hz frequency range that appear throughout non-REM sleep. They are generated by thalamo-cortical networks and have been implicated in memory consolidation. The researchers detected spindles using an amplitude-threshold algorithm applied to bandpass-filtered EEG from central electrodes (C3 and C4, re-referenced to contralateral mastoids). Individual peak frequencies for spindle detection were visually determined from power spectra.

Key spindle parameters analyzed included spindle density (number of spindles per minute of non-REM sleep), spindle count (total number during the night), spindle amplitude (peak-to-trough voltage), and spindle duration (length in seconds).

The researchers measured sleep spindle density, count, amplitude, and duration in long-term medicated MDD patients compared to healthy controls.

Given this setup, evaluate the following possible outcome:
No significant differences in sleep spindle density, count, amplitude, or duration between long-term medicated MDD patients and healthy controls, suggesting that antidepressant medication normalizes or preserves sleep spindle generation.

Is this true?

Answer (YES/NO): NO